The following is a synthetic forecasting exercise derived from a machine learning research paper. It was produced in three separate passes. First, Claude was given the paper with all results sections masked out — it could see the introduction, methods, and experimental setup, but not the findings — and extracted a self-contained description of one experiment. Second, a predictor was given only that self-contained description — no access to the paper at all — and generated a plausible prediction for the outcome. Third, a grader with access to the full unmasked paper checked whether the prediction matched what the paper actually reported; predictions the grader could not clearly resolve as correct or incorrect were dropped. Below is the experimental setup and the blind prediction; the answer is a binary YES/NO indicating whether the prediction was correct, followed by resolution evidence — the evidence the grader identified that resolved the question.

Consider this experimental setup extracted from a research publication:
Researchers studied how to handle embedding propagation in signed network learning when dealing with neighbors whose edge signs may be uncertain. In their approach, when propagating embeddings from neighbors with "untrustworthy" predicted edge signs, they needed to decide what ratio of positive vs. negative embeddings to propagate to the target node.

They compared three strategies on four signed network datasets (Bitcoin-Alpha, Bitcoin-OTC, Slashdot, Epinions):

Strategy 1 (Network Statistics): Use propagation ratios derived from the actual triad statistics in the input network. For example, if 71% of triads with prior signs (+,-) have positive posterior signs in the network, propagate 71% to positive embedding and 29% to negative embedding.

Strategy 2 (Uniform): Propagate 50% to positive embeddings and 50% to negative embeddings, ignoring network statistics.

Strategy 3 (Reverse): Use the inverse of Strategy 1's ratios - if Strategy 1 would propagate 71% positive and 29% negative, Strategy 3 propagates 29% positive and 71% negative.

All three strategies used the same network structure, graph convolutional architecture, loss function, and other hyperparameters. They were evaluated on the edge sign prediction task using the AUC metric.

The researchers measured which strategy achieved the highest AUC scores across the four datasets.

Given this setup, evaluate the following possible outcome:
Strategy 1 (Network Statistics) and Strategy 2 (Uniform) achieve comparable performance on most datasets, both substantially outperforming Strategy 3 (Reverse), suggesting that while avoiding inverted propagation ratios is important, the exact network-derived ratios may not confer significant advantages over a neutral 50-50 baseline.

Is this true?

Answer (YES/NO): NO